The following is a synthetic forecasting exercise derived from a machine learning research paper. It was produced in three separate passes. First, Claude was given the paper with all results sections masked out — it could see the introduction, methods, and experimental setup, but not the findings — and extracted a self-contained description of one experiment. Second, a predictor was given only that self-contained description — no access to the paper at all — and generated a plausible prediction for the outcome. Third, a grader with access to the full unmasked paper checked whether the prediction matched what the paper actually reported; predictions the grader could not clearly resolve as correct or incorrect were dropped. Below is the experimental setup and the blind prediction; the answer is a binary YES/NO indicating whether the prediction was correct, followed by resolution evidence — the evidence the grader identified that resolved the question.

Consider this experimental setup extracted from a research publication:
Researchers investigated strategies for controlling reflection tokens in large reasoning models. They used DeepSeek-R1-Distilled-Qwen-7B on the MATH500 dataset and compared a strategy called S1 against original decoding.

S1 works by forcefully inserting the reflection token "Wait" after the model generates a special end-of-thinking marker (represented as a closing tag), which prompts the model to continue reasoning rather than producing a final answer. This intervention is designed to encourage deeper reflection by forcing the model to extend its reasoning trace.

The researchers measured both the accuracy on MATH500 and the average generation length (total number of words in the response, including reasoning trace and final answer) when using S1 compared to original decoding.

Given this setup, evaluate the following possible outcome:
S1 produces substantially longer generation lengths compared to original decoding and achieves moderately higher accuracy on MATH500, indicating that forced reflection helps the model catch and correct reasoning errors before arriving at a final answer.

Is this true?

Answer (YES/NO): NO